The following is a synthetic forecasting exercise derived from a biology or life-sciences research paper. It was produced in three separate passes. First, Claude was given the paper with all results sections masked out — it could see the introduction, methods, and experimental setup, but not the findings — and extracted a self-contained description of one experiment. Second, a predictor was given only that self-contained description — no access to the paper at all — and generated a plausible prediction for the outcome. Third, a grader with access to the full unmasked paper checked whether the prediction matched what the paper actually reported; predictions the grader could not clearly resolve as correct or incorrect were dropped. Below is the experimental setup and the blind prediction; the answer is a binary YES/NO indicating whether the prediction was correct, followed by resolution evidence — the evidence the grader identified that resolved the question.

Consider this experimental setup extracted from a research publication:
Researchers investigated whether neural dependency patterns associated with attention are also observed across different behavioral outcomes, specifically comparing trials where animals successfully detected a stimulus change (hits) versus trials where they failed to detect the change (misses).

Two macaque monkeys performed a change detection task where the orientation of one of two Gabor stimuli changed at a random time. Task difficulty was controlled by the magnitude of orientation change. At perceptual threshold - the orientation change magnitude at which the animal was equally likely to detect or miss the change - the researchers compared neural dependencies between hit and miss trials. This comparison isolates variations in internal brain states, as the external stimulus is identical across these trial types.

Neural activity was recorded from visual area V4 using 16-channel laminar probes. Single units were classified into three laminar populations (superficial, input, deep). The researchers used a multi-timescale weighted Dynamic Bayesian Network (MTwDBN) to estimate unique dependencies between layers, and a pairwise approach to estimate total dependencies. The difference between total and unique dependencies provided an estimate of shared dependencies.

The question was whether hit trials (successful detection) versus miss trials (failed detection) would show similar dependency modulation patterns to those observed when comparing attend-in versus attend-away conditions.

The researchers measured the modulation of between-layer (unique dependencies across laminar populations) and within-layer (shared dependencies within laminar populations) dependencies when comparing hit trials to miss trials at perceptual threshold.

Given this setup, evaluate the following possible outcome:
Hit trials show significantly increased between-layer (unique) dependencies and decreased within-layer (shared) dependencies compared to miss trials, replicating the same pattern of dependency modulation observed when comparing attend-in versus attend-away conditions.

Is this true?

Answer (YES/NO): YES